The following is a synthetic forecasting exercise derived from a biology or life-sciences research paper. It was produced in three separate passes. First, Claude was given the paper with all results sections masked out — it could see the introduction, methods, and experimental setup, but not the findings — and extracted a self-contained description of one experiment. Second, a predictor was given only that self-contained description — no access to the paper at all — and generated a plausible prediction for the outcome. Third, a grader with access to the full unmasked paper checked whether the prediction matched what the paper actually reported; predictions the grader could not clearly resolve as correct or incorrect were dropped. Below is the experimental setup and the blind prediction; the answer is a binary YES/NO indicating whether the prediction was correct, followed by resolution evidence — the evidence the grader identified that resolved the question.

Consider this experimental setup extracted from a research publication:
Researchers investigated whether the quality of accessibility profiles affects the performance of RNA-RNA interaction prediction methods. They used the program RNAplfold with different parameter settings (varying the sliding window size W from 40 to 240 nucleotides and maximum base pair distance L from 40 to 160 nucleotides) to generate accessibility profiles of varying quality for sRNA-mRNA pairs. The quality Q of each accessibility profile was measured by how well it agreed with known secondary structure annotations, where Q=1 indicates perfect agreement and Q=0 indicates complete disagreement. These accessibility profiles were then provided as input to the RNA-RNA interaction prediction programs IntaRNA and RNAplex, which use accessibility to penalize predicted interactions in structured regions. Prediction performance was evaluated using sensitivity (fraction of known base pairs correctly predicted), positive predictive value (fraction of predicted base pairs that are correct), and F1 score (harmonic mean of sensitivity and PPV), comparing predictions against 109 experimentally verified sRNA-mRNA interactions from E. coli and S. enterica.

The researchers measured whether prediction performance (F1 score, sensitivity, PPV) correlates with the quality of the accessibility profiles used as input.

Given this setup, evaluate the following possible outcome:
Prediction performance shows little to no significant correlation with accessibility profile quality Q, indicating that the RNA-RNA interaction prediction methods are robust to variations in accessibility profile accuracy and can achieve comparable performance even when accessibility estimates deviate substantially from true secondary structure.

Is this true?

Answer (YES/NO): YES